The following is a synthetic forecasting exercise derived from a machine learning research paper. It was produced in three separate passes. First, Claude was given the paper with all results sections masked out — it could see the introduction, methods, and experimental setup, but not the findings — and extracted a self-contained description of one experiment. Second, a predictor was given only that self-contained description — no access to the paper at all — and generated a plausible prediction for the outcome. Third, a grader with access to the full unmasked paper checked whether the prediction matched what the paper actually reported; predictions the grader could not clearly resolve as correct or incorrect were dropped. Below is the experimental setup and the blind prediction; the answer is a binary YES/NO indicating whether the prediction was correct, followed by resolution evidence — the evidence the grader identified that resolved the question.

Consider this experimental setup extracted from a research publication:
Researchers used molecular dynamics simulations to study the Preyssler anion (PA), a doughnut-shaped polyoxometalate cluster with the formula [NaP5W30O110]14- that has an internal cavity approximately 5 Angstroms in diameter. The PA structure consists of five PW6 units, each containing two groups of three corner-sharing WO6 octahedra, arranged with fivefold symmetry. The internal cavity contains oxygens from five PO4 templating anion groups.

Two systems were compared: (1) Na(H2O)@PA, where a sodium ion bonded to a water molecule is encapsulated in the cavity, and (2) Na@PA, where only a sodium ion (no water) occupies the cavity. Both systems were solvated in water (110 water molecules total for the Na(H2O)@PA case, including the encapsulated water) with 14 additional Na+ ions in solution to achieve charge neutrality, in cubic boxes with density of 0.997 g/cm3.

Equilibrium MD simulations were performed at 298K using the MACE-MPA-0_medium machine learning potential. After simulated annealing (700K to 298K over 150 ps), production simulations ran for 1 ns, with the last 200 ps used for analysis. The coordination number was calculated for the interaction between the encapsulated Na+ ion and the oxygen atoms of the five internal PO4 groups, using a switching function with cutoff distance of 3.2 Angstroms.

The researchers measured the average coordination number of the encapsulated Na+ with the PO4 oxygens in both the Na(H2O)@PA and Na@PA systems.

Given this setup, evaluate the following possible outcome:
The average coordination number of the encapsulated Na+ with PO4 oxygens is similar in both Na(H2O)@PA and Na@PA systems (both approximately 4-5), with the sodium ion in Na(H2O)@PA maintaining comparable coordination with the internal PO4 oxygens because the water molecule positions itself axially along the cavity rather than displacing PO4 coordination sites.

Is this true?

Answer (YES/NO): NO